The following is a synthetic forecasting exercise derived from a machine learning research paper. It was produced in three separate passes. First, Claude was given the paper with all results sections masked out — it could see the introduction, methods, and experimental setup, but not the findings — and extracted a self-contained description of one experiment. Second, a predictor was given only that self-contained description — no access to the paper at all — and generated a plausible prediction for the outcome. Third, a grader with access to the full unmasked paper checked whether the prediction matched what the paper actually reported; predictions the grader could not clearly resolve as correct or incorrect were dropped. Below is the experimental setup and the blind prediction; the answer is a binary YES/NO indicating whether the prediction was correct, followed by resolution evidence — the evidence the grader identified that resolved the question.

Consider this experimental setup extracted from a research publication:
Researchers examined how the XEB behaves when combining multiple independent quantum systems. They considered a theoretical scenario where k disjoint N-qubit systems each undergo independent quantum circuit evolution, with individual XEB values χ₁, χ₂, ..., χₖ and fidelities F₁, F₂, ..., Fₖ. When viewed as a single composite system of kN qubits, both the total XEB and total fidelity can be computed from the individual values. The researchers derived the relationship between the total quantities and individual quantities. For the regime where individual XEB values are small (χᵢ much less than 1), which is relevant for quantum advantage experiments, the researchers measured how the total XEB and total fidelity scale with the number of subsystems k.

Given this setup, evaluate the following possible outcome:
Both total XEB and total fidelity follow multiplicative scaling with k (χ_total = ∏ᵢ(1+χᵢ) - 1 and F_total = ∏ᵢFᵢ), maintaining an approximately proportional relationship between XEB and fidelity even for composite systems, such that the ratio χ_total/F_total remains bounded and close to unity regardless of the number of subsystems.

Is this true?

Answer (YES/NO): NO